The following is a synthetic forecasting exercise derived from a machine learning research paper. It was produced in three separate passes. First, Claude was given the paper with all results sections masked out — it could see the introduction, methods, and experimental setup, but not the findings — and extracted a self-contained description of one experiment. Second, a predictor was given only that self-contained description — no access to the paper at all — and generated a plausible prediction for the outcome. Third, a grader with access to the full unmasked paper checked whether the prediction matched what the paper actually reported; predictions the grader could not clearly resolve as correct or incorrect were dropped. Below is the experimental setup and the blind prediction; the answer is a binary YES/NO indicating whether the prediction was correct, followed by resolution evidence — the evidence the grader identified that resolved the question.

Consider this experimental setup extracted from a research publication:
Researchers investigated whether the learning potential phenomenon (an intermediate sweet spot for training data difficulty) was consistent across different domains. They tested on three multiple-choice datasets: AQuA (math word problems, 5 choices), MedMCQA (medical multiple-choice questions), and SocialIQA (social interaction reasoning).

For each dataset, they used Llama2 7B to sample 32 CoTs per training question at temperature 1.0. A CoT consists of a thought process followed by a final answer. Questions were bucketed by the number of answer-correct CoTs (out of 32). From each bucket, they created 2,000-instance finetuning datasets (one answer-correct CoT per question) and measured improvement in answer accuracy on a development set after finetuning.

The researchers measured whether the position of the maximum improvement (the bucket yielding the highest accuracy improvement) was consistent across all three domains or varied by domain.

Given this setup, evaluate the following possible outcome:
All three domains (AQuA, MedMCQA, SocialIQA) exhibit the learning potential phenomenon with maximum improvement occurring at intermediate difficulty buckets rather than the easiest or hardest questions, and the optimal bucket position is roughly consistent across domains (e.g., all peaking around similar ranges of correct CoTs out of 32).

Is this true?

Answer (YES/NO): NO